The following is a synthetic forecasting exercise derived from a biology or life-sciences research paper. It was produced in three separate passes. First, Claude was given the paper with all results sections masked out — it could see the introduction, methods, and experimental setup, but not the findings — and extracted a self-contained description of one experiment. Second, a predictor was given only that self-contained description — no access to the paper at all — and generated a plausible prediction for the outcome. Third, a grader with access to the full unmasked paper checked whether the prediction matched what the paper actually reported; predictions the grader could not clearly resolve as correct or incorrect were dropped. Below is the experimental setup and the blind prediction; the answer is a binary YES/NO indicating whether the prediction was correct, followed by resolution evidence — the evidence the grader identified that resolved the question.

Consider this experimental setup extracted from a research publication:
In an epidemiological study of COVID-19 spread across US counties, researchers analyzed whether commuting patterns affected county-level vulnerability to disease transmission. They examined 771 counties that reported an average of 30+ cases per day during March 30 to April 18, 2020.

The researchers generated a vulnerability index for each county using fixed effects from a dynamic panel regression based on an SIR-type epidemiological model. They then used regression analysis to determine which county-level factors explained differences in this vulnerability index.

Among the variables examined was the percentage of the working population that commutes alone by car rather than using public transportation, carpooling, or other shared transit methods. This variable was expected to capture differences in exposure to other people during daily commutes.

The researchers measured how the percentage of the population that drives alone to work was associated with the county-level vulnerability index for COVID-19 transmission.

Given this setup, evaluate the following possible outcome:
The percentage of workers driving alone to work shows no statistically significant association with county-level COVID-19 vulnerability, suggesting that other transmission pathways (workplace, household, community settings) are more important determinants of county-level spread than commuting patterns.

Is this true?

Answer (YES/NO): NO